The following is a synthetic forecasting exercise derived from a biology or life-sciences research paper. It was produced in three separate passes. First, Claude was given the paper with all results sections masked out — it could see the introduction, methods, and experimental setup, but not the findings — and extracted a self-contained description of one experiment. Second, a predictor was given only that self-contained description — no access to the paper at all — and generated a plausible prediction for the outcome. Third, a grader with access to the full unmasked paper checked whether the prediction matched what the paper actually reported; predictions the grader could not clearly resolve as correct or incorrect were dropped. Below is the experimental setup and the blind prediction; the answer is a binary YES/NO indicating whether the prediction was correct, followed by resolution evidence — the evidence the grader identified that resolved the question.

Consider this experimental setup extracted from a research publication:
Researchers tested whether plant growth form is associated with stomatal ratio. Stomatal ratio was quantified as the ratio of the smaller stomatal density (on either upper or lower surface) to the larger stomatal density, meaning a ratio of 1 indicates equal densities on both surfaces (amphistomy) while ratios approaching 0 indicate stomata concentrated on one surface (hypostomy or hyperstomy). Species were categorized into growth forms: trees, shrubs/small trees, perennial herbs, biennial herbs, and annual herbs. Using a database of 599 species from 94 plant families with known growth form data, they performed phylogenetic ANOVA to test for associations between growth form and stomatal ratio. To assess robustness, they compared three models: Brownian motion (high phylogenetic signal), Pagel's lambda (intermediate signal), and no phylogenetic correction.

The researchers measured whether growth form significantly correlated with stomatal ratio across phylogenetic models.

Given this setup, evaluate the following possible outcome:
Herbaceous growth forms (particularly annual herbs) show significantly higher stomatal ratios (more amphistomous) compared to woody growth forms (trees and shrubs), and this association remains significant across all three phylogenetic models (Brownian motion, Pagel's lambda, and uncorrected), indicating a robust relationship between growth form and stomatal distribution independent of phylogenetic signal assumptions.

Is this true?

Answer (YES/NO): YES